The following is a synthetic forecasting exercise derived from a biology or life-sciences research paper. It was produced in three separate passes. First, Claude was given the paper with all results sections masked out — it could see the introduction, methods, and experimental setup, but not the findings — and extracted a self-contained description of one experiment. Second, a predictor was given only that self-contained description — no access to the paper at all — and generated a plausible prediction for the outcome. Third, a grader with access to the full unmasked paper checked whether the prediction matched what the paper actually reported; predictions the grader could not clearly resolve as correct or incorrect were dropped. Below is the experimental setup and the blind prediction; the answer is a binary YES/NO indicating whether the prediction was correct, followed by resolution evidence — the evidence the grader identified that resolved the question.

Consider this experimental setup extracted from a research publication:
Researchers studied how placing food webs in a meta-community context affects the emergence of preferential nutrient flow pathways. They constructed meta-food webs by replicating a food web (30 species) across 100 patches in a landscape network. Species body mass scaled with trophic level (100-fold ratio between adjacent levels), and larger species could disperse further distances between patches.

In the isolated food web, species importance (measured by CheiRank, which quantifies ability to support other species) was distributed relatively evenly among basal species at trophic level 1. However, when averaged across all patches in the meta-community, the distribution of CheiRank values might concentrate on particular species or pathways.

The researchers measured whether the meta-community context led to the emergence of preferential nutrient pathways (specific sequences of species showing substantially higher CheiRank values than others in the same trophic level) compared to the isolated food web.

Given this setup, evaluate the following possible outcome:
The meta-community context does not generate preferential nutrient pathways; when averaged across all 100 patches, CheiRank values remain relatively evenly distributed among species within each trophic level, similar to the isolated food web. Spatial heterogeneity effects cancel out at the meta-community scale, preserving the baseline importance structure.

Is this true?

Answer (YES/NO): NO